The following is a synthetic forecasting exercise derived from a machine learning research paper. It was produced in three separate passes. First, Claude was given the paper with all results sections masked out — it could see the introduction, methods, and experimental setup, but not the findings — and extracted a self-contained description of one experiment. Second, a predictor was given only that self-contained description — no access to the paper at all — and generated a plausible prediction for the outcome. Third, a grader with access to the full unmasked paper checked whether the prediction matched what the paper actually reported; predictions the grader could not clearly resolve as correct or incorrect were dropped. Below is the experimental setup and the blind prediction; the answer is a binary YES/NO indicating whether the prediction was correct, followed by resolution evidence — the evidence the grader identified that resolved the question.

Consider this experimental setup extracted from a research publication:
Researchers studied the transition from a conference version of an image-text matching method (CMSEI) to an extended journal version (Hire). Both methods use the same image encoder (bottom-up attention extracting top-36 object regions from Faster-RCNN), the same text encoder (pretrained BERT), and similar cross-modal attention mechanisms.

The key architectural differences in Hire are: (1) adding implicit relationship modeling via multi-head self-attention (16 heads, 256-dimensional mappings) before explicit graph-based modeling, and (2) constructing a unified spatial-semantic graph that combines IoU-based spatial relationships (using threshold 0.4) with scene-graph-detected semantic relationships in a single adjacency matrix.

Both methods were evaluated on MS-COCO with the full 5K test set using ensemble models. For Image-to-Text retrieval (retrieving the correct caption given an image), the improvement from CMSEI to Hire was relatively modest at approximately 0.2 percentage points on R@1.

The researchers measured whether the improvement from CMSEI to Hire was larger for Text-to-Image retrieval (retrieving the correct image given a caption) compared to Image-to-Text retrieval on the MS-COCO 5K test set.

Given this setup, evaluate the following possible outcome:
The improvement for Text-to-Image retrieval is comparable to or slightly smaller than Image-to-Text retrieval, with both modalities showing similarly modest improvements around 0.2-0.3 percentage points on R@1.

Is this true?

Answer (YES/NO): NO